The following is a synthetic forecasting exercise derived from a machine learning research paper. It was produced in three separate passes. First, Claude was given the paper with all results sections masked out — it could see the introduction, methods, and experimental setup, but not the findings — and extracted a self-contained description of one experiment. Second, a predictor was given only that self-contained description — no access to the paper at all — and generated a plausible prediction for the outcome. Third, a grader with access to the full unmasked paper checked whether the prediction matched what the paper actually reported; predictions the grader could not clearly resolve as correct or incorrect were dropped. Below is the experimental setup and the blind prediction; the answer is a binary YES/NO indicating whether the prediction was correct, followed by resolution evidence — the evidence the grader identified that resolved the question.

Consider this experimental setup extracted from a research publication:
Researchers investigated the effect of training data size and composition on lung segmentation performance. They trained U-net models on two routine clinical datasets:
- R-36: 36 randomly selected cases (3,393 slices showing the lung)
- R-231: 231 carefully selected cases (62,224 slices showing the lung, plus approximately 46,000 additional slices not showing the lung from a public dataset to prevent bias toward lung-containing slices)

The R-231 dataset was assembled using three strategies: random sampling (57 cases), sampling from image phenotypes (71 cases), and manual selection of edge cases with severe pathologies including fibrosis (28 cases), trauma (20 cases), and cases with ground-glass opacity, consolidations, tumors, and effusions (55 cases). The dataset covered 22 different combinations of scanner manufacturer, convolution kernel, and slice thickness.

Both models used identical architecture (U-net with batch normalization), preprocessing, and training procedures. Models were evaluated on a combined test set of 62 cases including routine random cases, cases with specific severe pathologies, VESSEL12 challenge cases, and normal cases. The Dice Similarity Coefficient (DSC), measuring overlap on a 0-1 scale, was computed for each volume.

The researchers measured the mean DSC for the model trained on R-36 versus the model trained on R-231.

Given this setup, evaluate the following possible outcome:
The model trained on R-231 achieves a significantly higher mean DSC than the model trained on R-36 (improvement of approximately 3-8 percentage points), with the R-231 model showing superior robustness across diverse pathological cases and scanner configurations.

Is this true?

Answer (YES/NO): NO